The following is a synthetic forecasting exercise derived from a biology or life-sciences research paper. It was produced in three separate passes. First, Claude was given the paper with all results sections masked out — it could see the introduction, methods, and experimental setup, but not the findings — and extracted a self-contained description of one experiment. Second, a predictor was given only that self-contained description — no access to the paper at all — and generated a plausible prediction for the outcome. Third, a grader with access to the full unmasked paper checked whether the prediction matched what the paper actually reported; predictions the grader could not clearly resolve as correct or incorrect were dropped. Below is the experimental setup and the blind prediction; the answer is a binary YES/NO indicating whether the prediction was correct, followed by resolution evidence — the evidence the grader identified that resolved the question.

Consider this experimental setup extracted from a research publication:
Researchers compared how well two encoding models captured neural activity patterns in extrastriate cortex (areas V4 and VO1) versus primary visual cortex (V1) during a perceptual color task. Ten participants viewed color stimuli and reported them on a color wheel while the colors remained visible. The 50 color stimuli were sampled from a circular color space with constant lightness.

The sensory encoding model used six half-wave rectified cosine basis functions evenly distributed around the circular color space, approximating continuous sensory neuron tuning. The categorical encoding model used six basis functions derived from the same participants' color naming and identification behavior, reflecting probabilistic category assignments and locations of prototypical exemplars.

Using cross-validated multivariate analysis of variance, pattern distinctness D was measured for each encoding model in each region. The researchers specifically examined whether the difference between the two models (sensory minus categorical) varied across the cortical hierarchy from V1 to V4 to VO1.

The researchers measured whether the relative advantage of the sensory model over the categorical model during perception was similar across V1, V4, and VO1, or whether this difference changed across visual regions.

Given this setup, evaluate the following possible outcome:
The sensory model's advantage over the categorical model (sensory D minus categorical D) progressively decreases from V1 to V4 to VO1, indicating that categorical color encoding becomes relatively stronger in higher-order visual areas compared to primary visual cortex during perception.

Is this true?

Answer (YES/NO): NO